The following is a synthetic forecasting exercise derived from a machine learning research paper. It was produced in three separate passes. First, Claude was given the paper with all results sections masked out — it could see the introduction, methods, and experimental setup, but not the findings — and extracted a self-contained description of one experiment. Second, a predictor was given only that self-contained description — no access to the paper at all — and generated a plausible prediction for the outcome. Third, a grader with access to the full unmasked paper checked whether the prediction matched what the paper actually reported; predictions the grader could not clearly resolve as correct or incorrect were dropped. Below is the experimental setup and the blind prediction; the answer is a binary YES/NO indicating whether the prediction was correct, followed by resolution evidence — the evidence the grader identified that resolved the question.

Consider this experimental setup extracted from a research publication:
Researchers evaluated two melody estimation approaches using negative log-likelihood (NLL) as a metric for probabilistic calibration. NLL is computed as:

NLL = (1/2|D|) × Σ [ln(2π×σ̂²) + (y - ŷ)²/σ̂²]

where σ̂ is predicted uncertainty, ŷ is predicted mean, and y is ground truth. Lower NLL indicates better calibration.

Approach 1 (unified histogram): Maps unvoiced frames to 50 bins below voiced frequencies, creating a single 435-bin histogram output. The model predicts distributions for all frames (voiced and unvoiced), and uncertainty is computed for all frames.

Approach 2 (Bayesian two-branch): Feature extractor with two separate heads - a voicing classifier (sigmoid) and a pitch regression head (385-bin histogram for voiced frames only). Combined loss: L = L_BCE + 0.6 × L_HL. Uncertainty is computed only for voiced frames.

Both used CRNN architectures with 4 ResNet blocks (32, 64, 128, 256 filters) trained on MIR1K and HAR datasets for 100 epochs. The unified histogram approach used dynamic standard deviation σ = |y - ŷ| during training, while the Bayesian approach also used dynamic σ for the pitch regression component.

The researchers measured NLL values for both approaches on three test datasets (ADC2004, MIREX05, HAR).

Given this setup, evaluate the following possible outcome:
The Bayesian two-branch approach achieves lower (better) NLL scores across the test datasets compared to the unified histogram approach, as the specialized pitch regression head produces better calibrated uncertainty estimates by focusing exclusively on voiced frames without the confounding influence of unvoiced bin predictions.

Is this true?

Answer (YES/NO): YES